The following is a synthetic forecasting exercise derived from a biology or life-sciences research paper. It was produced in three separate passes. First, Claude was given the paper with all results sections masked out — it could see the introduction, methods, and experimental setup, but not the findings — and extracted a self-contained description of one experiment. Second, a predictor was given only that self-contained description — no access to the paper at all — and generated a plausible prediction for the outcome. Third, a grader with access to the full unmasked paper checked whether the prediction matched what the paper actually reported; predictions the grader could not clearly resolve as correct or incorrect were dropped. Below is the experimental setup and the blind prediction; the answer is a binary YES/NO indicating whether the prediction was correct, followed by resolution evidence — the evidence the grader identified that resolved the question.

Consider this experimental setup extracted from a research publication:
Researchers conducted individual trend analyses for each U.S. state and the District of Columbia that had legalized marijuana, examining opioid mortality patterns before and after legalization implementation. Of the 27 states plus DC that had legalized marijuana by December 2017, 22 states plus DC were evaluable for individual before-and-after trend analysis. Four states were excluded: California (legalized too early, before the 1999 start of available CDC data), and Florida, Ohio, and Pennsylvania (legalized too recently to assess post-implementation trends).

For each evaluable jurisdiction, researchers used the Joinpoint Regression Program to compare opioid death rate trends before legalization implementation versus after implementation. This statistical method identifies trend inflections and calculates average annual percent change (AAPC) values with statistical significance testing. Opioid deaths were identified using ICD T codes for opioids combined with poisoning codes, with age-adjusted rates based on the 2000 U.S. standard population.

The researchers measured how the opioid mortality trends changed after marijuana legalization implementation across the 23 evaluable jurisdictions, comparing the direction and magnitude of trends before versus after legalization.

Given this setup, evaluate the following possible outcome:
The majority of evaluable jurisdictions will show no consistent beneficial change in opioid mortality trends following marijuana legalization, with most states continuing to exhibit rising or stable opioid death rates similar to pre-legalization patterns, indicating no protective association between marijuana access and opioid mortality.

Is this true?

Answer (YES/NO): NO